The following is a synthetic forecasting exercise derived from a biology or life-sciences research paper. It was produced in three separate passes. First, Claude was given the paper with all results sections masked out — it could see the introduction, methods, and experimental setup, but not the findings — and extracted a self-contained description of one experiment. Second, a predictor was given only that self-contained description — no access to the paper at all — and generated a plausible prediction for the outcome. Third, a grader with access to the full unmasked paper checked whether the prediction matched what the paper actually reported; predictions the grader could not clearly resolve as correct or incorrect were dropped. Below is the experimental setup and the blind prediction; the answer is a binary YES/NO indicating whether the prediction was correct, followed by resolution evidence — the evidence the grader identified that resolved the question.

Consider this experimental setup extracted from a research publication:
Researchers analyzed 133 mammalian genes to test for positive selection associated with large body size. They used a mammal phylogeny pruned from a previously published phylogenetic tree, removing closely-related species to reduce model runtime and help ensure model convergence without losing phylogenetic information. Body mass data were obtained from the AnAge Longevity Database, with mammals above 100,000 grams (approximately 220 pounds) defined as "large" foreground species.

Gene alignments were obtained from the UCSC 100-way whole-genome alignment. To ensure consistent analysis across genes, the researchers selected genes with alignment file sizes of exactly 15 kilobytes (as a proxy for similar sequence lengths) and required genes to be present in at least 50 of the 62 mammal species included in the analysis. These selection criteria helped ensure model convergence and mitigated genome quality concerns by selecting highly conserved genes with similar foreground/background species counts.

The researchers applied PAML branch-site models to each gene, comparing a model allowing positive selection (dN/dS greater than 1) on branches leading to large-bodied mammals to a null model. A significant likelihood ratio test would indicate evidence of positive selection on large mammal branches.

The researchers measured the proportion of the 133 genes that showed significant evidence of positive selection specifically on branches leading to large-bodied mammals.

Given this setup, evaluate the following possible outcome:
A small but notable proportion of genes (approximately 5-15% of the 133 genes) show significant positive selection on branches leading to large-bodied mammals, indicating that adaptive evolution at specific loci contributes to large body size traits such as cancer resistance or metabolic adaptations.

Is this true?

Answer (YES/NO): NO